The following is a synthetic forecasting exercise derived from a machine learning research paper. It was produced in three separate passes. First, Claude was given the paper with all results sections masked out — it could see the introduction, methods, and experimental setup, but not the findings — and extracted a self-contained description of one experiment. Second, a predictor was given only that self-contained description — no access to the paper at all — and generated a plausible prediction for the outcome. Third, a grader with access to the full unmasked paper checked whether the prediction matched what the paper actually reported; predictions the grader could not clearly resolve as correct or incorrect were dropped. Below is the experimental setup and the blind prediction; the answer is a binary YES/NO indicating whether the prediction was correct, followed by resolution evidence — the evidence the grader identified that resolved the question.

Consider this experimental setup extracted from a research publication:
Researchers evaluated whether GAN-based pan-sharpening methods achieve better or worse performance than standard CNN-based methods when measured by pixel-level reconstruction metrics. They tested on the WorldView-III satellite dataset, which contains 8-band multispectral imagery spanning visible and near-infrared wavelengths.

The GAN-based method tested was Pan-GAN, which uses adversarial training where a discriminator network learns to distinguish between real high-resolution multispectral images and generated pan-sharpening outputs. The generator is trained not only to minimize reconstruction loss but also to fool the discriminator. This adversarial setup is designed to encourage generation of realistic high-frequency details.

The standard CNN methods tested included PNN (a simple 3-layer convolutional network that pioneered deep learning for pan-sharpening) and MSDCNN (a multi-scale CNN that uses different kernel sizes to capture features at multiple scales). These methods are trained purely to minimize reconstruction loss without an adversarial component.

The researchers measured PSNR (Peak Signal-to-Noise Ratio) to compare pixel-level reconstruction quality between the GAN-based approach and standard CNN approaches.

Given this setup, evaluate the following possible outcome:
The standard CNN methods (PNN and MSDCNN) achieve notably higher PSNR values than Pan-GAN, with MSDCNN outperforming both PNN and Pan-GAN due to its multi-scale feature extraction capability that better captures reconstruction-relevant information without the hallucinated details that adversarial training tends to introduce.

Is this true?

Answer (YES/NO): YES